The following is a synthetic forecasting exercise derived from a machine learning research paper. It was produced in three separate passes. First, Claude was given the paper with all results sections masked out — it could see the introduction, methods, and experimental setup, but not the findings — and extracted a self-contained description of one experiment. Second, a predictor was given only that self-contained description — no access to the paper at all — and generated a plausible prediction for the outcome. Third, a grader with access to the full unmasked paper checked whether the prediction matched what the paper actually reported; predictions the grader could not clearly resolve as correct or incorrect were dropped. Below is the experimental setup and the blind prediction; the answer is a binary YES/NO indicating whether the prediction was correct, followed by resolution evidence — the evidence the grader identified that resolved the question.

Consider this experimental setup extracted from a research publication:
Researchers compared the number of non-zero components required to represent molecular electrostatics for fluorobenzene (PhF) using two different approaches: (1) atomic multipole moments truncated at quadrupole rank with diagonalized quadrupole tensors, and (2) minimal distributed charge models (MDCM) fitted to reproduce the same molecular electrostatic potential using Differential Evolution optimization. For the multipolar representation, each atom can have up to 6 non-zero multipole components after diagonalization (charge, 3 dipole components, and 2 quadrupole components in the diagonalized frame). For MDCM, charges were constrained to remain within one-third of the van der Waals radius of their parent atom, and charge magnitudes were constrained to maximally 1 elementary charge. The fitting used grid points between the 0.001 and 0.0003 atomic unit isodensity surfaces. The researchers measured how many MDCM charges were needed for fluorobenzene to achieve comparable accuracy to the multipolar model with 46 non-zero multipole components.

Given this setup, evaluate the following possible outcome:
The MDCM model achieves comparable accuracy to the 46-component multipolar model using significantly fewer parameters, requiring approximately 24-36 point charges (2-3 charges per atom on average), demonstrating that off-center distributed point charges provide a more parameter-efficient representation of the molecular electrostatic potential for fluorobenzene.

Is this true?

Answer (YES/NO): NO